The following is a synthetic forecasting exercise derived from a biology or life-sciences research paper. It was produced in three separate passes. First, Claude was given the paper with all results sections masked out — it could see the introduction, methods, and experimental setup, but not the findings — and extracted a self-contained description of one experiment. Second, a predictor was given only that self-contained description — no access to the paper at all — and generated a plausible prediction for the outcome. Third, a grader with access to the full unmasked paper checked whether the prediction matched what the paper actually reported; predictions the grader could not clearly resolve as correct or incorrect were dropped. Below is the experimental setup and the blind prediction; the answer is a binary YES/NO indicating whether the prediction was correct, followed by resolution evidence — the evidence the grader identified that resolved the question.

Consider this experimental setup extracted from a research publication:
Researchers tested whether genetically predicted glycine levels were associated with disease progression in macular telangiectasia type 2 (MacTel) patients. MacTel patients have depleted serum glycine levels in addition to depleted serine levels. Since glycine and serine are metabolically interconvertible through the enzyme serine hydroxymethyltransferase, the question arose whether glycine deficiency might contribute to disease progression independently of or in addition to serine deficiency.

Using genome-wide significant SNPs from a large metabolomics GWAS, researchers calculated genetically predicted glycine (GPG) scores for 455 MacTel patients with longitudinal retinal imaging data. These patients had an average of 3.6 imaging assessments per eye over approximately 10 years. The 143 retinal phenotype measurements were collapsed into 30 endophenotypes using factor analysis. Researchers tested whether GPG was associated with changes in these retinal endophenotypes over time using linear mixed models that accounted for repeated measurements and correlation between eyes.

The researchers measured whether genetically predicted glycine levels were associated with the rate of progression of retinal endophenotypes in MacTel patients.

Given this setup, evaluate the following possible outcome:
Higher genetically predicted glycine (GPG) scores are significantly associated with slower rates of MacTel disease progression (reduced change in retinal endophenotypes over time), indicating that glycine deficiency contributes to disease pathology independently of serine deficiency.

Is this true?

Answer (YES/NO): NO